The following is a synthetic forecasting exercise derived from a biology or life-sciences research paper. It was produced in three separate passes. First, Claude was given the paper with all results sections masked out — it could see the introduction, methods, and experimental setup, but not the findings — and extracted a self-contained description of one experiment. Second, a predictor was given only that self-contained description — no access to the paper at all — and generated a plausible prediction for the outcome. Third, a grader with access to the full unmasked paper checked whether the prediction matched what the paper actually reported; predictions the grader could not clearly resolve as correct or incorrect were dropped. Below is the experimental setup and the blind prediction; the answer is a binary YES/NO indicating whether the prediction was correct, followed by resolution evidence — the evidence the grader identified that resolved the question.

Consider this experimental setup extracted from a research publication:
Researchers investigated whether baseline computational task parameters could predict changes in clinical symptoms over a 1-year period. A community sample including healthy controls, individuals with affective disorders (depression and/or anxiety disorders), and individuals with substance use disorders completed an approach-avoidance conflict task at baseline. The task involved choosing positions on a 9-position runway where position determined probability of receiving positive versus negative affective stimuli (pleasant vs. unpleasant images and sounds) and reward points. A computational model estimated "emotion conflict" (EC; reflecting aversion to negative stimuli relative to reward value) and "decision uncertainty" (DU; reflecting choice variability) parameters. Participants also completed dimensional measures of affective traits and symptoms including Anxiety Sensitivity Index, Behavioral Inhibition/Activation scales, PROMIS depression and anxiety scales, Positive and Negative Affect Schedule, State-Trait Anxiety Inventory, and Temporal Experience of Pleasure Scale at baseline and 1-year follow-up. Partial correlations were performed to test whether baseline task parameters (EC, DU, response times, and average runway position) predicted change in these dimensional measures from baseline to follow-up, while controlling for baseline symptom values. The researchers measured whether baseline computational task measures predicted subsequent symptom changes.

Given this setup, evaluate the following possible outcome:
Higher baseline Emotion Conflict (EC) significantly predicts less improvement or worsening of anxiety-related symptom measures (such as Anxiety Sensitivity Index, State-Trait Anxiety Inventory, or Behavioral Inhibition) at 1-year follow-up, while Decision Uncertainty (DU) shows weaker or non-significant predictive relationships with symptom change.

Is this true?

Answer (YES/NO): NO